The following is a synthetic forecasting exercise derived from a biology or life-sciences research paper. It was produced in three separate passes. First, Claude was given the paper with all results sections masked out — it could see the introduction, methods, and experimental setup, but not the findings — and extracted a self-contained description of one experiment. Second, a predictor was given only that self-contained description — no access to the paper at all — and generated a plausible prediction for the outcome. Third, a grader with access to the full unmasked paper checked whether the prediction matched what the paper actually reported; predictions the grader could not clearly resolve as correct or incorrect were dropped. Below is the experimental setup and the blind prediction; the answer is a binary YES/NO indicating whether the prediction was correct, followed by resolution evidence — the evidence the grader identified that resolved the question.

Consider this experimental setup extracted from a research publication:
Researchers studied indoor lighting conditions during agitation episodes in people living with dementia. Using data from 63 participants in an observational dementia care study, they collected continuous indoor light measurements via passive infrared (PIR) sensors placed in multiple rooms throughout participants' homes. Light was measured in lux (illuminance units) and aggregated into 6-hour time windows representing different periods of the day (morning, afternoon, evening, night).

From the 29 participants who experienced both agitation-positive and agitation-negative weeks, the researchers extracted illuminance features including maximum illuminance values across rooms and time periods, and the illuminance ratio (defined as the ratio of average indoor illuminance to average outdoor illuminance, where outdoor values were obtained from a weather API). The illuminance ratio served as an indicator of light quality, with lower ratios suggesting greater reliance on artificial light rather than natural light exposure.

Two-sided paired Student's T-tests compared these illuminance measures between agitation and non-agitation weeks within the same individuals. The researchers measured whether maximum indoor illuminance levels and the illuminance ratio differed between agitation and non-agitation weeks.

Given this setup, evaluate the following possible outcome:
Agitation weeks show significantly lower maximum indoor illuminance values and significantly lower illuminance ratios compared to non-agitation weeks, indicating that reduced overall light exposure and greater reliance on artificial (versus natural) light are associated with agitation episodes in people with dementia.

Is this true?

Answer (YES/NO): NO